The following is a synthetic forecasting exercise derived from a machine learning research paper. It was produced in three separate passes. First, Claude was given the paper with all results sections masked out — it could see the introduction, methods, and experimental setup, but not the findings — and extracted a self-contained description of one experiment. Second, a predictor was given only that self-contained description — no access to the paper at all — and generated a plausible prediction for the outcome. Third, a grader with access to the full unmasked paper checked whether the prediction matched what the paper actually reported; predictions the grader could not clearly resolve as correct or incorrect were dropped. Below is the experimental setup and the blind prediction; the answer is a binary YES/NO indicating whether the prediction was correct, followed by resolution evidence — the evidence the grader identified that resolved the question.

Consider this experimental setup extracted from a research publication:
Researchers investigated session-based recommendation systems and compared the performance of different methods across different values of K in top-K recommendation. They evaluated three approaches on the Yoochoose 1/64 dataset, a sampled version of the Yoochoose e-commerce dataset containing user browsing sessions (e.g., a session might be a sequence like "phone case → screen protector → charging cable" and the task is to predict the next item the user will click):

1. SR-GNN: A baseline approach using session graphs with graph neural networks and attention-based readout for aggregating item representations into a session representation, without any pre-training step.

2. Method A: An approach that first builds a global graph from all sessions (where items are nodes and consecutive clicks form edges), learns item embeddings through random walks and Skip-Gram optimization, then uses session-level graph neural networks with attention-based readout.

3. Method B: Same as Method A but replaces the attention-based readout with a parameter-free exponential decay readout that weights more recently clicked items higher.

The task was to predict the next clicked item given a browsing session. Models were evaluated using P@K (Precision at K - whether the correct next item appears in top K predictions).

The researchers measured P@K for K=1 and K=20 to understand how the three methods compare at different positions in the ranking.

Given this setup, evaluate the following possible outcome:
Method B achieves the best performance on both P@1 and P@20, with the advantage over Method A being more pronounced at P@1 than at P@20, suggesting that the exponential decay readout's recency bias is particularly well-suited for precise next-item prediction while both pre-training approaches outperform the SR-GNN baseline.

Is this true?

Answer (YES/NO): NO